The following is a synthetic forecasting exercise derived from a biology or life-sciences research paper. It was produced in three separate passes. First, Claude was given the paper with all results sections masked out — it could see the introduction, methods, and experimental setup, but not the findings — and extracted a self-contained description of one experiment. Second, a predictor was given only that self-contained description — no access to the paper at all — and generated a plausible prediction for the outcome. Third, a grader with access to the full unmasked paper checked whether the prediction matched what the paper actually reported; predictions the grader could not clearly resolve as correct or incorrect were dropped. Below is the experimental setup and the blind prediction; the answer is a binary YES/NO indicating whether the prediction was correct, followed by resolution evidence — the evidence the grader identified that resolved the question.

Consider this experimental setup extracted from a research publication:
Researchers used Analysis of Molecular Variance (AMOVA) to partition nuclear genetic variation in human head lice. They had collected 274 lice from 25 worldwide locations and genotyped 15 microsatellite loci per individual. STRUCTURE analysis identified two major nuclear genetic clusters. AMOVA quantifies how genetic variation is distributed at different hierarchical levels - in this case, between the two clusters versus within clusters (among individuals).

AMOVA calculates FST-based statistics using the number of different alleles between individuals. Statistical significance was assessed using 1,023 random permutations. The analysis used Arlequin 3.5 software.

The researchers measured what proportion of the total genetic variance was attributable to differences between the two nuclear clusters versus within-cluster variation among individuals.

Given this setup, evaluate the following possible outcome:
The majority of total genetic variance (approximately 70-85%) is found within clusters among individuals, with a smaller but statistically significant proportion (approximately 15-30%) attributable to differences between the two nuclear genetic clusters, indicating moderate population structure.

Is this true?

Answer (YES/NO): NO